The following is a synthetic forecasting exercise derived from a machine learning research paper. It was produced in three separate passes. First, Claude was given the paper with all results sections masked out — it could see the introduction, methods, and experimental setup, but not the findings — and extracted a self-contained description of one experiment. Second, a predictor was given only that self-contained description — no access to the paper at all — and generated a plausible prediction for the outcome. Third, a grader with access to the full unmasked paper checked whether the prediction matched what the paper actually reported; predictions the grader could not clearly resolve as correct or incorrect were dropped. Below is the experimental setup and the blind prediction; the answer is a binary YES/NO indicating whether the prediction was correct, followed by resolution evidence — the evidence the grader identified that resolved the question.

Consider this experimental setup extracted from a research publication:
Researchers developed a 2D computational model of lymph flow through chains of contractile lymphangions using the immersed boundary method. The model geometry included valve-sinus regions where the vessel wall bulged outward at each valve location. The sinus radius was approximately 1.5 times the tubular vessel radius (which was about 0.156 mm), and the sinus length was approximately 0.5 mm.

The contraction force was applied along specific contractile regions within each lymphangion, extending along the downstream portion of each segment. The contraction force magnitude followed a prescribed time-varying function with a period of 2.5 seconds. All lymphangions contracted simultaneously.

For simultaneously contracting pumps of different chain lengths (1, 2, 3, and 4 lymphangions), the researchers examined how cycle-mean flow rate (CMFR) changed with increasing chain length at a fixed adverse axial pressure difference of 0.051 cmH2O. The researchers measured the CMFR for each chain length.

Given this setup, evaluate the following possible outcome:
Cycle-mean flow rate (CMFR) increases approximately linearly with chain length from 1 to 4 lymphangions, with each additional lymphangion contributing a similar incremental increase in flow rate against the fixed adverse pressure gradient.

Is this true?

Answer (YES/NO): NO